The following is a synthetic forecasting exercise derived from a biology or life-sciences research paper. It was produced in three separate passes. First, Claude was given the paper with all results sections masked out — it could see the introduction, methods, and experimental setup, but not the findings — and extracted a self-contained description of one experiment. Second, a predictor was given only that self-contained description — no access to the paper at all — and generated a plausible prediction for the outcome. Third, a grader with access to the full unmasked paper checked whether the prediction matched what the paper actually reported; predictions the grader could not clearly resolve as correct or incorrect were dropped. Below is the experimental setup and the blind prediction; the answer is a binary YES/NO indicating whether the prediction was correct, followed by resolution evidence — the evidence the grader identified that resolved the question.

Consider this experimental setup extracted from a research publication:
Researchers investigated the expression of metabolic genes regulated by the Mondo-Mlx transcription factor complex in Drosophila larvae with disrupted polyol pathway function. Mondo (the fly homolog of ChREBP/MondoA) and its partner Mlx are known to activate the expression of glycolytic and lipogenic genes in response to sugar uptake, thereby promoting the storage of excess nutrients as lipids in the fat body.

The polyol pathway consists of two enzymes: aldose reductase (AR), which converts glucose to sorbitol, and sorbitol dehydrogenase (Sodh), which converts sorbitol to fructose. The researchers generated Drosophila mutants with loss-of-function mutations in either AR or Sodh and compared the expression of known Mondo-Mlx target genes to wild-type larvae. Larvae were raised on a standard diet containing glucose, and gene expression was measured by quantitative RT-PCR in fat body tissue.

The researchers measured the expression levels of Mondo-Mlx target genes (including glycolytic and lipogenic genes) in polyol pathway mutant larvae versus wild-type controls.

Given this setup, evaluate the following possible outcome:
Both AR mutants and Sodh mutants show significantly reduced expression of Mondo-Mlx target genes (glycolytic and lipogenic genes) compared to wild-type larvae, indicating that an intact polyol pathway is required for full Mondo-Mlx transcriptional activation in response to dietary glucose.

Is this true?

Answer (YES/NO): YES